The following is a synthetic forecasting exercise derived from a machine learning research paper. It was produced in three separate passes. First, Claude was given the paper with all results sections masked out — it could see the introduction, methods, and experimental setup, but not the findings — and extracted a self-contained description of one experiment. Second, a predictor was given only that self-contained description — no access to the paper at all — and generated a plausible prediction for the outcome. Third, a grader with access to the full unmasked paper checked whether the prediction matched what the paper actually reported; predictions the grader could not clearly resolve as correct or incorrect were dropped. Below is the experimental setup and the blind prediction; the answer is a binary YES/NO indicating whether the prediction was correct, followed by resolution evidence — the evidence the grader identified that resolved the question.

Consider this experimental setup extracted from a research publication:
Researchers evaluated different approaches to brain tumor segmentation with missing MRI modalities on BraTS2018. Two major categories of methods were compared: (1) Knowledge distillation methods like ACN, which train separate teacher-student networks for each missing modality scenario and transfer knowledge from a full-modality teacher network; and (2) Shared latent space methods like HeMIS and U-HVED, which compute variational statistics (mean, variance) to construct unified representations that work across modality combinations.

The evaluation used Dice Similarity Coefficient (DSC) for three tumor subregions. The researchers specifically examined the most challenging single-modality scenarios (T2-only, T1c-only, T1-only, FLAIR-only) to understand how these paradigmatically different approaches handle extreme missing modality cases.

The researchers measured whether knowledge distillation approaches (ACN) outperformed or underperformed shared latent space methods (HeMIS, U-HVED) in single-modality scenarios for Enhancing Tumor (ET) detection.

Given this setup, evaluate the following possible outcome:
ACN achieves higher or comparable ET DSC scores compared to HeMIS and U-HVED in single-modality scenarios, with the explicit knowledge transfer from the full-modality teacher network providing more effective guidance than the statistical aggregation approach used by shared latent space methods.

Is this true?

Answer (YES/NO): YES